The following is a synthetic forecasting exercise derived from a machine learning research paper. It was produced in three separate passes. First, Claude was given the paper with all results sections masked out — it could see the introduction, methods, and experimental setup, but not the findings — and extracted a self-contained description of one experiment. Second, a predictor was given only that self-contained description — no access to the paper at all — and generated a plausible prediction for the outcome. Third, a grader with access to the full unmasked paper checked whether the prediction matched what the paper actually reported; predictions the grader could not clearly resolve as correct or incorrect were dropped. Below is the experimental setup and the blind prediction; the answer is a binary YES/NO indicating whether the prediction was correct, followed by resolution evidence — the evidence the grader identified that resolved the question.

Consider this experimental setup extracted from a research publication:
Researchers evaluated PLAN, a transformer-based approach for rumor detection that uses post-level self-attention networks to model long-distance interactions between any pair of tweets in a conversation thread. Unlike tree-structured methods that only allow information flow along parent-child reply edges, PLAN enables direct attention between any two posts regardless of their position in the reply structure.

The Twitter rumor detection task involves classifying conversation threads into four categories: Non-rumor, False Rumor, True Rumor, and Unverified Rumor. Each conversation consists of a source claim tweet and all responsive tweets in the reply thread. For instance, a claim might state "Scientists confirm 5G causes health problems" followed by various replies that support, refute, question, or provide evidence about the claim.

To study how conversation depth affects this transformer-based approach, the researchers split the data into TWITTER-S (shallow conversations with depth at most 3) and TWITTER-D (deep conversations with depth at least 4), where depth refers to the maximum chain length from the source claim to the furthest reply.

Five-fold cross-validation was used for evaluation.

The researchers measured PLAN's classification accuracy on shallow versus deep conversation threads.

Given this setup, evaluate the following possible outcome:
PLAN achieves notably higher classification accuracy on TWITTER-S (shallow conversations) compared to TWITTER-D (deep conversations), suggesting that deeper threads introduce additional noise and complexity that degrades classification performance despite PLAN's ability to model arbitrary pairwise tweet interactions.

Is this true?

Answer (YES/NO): YES